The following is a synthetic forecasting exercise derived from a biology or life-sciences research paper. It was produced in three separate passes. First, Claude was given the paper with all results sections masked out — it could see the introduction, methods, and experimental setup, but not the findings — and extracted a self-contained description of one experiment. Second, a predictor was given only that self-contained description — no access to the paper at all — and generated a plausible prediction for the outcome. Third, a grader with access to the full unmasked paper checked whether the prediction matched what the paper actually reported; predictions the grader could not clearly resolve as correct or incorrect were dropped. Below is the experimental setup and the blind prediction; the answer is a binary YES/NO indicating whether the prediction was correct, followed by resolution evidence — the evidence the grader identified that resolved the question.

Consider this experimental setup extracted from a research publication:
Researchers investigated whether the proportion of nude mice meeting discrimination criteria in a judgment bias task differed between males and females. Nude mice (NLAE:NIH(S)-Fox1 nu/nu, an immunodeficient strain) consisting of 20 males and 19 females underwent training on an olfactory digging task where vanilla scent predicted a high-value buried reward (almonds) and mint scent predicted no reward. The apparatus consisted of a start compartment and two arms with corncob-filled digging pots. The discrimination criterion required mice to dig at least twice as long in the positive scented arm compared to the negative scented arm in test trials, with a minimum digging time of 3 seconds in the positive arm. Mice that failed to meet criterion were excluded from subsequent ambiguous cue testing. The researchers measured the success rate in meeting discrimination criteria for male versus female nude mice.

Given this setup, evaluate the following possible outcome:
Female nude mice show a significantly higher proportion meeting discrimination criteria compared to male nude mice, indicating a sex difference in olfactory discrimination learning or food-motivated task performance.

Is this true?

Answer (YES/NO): NO